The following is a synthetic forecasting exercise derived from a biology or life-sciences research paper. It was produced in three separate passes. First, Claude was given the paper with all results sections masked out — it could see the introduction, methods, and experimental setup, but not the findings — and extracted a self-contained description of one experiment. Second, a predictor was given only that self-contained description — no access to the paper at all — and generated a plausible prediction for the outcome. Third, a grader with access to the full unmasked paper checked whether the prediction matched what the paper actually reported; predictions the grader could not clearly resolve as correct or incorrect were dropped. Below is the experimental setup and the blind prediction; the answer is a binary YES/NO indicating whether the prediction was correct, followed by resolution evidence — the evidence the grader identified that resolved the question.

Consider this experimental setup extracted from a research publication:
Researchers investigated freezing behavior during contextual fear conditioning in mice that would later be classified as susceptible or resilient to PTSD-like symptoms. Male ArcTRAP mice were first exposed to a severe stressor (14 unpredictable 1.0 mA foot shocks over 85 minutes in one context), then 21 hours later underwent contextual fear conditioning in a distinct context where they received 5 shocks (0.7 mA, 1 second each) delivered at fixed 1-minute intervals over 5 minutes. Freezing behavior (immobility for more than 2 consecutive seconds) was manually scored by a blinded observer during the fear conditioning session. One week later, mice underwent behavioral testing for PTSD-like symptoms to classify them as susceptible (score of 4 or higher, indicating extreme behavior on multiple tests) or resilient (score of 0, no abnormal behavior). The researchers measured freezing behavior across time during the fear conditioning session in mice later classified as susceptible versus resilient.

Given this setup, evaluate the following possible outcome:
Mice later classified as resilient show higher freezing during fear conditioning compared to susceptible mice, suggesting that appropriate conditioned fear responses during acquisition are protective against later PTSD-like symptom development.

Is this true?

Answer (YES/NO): NO